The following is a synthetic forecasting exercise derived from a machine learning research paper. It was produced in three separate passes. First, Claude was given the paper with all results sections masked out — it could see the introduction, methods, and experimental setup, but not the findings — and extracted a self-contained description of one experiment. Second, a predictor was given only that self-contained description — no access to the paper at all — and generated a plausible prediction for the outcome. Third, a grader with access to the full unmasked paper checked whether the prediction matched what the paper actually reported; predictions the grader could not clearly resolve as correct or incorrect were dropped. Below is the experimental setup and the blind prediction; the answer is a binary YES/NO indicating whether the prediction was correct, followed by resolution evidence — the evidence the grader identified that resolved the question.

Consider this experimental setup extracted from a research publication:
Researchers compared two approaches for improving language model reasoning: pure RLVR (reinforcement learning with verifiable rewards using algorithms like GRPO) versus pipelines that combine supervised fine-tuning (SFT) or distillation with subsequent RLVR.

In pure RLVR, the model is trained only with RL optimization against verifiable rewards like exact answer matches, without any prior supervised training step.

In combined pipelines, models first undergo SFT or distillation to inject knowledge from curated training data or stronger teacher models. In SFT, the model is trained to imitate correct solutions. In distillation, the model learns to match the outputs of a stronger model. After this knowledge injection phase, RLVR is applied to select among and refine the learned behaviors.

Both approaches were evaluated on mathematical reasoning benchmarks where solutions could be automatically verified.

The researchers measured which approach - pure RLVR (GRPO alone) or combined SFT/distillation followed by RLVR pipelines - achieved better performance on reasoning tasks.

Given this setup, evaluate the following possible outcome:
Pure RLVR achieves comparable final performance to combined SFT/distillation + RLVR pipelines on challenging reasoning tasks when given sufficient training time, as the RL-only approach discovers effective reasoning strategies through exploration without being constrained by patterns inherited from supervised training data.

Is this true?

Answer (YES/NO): NO